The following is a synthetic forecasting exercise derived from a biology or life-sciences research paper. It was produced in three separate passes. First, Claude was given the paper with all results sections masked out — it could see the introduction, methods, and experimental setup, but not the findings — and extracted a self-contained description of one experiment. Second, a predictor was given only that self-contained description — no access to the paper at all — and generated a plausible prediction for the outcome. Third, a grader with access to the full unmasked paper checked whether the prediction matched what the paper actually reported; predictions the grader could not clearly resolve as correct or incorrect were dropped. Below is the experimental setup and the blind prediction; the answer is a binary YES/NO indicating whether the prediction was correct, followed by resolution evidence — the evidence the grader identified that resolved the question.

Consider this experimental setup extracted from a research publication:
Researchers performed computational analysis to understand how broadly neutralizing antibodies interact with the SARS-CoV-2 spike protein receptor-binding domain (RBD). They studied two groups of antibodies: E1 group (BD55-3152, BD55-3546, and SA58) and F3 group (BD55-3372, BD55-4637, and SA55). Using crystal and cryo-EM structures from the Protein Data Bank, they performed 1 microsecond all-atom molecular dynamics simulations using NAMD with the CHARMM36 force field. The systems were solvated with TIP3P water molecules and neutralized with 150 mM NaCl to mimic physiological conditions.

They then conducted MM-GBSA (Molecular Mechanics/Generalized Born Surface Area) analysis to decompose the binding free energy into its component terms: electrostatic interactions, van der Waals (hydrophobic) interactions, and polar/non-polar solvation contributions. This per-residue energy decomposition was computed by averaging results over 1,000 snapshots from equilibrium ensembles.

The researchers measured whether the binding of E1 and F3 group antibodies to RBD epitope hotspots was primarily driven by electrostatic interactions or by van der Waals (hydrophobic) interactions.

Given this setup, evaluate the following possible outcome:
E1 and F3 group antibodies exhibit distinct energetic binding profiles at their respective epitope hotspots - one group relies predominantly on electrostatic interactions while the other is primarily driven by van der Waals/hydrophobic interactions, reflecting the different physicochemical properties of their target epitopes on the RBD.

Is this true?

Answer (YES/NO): NO